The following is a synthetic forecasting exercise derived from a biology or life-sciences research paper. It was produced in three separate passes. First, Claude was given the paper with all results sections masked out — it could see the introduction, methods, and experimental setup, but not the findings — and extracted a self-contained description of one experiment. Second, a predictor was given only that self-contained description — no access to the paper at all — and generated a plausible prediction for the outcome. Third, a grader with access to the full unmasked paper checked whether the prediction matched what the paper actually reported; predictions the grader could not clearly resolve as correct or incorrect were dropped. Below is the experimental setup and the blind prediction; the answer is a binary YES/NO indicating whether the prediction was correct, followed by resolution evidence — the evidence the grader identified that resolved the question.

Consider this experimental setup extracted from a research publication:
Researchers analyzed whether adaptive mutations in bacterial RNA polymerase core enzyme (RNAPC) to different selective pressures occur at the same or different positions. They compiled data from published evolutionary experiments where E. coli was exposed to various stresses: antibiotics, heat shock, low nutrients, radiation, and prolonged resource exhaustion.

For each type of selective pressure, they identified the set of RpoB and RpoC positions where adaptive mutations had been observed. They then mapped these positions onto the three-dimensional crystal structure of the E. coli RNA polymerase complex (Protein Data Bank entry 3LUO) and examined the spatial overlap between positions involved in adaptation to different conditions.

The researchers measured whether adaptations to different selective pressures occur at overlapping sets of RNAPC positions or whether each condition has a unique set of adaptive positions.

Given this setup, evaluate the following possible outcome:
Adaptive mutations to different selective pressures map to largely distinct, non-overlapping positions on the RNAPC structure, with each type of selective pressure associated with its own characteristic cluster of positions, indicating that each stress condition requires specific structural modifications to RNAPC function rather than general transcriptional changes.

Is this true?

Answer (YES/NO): YES